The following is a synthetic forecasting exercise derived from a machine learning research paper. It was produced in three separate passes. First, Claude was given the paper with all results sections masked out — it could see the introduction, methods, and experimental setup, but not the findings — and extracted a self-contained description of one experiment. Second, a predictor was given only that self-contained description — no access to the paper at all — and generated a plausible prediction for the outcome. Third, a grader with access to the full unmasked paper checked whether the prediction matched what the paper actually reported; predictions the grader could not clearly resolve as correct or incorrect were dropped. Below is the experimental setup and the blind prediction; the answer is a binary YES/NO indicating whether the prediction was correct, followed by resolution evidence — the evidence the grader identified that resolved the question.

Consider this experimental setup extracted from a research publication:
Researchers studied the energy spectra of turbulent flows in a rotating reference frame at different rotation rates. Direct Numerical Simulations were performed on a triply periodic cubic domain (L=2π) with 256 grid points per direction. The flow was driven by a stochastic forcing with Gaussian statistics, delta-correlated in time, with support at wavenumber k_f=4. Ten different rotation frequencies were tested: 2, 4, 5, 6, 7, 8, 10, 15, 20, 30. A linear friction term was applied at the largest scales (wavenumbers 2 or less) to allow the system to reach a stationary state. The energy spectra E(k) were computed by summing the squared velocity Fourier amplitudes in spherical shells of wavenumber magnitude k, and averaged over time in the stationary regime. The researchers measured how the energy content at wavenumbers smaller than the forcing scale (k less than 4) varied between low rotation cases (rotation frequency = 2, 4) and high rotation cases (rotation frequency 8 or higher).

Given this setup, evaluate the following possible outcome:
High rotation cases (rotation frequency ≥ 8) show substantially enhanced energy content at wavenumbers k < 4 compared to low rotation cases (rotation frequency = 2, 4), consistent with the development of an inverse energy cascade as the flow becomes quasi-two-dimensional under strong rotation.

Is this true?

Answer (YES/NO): YES